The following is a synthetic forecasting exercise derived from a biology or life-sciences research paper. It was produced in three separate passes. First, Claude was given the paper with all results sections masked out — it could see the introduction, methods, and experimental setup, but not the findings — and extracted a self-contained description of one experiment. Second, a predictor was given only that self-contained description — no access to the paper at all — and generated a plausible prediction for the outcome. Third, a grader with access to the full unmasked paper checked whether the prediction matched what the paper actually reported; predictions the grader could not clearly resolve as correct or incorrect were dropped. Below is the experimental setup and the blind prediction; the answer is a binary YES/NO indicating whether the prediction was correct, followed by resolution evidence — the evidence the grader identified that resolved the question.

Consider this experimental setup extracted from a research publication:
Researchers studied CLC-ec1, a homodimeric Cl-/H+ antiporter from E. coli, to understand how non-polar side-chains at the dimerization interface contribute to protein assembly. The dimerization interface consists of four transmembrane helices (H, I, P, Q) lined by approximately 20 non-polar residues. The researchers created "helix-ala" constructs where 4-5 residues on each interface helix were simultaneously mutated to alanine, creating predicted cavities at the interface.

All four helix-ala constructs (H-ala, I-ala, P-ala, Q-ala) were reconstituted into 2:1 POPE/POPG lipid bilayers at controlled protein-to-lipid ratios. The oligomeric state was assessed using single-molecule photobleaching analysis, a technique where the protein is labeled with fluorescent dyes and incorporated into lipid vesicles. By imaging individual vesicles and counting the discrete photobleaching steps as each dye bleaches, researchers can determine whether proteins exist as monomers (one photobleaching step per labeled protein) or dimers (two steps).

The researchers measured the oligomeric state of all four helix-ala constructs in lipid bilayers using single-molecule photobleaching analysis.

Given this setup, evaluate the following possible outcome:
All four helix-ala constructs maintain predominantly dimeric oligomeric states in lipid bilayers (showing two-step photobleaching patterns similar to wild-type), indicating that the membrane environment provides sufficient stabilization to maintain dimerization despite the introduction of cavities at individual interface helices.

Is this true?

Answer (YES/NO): NO